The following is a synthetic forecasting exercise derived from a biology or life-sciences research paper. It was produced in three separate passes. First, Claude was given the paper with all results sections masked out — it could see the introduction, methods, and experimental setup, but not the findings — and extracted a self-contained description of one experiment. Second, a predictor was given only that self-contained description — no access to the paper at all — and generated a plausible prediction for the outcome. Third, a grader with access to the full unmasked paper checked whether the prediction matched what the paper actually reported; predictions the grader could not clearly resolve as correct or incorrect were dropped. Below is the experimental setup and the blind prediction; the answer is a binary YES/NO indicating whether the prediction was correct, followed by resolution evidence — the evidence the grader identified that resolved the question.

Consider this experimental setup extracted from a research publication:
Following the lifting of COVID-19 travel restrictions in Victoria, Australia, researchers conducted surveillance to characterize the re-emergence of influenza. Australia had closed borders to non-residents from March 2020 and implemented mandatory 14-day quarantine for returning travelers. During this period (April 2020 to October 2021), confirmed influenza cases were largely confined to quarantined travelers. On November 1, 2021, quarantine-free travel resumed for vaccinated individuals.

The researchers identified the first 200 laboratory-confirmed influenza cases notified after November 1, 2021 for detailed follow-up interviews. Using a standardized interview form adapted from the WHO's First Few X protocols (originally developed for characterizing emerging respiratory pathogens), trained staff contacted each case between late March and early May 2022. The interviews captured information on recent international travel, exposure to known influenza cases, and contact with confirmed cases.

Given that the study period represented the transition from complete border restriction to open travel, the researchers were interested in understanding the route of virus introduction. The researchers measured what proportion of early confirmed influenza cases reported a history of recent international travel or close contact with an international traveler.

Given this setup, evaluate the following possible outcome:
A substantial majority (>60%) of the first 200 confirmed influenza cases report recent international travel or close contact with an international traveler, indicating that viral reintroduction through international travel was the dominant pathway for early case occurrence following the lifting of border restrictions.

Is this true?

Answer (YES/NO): NO